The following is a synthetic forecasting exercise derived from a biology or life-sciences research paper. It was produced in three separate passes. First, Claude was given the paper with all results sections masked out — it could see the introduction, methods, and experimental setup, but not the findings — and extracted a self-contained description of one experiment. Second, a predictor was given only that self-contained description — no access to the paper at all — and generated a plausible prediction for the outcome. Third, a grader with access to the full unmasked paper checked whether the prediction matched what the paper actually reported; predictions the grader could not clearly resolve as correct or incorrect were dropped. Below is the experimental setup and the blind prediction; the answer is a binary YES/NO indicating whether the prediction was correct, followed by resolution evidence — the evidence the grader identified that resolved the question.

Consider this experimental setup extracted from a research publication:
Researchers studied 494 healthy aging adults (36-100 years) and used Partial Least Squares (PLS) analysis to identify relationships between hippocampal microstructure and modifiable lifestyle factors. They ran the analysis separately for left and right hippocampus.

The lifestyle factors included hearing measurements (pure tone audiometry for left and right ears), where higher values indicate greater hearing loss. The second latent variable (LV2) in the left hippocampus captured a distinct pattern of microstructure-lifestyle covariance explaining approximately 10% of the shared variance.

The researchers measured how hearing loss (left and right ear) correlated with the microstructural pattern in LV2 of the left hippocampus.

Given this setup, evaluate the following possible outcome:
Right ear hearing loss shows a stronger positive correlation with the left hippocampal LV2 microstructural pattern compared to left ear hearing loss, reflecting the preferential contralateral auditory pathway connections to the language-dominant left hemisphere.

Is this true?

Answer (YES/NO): NO